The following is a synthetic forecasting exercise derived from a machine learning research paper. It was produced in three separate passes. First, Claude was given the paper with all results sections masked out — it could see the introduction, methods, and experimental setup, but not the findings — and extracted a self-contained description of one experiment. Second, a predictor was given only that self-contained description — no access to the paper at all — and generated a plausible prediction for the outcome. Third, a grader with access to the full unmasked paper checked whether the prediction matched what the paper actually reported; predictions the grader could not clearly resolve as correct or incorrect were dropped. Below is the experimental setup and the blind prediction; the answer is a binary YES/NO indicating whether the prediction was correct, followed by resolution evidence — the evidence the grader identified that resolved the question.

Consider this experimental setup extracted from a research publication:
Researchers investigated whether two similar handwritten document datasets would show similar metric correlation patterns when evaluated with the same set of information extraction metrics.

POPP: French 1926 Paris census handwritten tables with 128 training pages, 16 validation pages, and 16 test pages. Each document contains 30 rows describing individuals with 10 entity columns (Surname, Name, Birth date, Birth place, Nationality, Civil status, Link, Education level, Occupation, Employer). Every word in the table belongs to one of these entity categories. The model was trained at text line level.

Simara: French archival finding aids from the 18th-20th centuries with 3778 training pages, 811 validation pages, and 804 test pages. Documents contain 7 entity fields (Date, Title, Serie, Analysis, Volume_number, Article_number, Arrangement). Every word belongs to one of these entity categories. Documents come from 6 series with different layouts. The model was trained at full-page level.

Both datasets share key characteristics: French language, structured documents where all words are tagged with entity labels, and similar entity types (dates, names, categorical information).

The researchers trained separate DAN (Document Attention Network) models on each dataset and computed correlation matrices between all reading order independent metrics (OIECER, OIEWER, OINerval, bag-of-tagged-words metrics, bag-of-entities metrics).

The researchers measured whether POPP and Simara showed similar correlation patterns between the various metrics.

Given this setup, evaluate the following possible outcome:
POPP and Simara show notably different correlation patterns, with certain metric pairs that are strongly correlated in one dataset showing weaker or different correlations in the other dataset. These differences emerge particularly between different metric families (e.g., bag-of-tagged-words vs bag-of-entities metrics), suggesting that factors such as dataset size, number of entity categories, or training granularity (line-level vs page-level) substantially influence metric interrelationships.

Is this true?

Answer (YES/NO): NO